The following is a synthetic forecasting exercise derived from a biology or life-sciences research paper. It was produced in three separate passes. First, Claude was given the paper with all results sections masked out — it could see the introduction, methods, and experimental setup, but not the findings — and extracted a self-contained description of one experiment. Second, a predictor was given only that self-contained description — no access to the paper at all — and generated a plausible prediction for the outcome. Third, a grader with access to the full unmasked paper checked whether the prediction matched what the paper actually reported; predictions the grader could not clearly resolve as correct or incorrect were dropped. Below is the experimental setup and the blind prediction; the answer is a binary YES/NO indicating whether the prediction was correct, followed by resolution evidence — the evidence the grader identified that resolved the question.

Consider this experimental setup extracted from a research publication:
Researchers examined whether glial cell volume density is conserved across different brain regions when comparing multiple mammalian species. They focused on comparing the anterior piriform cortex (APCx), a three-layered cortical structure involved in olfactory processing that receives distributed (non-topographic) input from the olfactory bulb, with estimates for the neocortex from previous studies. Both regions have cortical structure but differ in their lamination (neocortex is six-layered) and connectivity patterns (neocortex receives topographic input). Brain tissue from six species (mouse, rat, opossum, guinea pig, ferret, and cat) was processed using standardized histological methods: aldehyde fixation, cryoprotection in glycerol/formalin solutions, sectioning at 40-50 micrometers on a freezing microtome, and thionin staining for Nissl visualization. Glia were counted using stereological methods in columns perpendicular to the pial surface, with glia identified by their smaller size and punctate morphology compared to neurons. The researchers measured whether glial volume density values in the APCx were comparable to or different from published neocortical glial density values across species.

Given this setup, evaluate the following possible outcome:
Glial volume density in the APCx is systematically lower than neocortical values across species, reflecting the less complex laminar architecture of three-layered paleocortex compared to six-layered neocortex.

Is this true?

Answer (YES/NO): NO